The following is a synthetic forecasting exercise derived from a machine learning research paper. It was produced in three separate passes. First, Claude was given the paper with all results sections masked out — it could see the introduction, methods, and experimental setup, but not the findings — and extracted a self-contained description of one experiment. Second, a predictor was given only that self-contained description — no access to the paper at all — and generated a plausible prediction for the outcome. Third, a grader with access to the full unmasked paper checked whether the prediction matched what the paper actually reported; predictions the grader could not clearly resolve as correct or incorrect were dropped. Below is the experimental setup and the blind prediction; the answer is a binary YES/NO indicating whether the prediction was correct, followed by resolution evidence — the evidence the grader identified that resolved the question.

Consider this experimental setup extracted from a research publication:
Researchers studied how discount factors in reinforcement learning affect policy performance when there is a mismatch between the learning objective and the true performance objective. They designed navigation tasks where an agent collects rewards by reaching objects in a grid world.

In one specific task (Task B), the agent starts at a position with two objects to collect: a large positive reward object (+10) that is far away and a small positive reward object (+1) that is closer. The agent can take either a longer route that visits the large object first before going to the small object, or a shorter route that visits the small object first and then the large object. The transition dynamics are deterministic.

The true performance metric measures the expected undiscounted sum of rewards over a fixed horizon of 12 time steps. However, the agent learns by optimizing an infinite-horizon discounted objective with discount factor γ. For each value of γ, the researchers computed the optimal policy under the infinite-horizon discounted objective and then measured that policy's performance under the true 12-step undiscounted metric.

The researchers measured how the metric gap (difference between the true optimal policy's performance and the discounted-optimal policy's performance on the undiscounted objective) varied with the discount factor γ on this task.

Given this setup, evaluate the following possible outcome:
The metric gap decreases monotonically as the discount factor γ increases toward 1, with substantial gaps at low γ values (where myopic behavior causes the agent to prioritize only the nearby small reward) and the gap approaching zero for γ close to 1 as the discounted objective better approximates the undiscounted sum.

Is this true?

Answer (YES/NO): NO